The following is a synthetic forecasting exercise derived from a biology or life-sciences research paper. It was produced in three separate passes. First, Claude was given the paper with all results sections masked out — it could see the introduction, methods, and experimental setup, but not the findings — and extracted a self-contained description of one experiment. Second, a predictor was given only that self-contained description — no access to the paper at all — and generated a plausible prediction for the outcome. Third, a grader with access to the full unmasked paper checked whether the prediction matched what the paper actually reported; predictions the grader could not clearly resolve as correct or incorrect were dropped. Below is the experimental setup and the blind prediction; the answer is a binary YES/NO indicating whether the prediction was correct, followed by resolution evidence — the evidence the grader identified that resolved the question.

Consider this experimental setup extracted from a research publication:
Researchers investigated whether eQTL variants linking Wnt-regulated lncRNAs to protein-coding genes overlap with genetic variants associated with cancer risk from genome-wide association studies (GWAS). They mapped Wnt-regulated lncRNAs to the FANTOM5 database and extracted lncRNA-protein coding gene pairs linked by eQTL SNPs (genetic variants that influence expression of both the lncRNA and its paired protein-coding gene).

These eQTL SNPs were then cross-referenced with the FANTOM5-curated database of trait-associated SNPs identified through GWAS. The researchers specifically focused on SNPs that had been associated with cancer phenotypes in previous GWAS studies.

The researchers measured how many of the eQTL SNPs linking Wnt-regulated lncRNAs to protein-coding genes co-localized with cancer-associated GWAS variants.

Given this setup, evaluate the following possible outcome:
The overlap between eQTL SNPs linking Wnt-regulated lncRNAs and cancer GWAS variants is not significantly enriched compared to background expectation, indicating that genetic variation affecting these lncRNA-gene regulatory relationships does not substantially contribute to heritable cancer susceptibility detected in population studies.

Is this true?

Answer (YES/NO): NO